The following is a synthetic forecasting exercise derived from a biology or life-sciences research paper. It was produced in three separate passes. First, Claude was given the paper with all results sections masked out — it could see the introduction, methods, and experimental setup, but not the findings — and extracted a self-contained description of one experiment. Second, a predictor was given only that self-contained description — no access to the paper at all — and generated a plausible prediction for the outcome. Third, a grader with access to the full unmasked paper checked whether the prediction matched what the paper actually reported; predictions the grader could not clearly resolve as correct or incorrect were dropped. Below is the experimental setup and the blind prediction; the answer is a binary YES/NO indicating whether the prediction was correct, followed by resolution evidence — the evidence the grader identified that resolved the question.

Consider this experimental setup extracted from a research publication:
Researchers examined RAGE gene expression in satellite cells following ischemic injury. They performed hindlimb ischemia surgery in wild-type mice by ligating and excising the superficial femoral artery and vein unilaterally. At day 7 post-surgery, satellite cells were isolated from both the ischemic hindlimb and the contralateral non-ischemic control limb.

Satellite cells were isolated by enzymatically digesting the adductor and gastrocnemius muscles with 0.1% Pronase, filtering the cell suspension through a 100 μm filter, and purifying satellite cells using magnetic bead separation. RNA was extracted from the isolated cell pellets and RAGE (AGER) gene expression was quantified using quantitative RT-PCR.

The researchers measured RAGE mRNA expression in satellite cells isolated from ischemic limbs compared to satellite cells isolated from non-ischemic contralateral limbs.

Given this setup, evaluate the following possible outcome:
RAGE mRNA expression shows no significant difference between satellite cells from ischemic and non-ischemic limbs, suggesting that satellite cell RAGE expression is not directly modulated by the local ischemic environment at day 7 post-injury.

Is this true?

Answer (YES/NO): NO